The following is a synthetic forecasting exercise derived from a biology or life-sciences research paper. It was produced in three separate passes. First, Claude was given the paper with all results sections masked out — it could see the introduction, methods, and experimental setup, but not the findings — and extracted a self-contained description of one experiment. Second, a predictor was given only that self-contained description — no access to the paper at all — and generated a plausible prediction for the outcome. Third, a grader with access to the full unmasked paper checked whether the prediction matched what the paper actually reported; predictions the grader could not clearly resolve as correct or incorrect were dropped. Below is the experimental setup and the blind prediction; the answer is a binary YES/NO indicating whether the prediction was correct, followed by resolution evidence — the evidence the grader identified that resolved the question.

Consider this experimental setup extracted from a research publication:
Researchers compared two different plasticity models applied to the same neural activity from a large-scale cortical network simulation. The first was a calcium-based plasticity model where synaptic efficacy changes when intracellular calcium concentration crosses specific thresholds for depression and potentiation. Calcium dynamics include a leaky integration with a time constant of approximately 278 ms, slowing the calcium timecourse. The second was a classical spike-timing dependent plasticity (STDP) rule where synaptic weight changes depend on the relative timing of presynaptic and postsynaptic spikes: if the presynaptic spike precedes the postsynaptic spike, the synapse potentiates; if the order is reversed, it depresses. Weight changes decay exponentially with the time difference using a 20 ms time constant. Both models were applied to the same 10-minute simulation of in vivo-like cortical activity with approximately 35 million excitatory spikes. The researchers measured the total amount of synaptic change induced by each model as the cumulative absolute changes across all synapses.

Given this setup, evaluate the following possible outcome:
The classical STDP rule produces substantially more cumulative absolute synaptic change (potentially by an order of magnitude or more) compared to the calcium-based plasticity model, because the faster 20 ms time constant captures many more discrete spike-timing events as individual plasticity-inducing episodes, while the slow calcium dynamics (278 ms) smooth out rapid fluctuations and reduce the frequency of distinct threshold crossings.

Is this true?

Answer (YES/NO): YES